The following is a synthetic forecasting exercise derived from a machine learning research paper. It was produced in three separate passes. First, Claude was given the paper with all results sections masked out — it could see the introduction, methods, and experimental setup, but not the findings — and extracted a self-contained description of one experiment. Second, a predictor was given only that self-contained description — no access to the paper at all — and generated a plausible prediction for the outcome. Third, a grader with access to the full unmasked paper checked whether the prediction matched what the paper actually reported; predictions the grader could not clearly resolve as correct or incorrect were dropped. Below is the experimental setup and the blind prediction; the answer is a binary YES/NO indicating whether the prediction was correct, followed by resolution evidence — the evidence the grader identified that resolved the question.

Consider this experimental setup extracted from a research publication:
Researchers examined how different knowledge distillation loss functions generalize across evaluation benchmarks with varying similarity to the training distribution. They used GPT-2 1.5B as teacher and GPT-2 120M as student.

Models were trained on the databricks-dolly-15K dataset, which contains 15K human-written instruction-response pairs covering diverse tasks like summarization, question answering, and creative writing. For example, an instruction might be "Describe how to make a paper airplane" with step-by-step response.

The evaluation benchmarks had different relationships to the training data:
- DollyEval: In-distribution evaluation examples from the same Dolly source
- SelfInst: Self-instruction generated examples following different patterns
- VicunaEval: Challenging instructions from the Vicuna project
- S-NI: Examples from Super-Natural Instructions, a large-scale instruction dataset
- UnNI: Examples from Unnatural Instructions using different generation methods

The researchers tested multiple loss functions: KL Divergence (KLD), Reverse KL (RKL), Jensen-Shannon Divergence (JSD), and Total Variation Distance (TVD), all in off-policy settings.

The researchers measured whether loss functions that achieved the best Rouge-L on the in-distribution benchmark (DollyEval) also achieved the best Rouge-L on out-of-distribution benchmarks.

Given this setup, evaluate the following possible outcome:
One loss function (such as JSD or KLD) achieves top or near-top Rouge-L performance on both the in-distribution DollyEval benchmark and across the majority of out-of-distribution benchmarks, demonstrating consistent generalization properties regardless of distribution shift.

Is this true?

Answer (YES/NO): NO